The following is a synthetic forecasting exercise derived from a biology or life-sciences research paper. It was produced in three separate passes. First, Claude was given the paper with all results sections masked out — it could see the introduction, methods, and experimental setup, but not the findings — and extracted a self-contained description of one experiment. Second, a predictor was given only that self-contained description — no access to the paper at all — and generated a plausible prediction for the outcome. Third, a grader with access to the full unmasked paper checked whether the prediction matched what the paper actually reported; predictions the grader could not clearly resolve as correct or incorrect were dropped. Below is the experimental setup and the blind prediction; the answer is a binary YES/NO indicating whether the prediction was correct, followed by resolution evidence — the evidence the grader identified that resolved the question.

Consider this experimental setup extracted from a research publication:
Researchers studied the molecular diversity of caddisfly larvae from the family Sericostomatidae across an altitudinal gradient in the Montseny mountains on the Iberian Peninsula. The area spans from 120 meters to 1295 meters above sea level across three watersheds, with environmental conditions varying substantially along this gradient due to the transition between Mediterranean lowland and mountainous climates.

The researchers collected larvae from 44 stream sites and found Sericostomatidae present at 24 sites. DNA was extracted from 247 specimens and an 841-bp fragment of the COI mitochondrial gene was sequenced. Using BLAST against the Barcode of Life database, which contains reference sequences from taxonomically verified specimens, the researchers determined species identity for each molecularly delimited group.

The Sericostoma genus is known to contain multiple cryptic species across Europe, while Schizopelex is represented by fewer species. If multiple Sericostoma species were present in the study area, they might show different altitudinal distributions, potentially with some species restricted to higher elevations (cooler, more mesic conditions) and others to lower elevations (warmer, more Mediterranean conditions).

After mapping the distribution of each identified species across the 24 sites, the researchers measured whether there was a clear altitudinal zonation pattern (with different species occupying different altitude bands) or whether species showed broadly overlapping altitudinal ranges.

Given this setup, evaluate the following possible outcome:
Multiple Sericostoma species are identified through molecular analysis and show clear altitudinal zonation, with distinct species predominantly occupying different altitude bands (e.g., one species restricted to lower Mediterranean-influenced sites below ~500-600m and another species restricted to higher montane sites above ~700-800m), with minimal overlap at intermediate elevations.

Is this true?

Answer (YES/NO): NO